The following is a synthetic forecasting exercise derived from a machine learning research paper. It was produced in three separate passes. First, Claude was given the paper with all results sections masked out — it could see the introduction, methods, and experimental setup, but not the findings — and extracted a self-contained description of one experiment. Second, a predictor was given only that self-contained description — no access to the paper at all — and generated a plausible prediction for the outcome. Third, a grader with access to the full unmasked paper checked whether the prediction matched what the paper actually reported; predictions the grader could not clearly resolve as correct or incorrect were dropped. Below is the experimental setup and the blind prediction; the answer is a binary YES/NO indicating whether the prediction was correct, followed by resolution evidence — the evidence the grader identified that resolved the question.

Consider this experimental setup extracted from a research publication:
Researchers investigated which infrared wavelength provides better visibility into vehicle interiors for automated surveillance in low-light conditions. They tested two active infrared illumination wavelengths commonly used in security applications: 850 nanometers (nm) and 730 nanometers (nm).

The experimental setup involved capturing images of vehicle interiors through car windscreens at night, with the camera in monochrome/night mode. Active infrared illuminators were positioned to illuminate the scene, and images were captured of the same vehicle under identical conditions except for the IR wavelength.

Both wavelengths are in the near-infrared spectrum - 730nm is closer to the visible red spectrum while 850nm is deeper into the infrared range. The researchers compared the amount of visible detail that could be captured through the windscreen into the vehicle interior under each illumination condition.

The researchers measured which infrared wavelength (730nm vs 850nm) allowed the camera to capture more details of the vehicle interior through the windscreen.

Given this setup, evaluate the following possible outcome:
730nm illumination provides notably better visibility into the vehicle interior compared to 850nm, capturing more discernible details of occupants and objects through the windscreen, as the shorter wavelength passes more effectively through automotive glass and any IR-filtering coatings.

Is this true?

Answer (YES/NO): YES